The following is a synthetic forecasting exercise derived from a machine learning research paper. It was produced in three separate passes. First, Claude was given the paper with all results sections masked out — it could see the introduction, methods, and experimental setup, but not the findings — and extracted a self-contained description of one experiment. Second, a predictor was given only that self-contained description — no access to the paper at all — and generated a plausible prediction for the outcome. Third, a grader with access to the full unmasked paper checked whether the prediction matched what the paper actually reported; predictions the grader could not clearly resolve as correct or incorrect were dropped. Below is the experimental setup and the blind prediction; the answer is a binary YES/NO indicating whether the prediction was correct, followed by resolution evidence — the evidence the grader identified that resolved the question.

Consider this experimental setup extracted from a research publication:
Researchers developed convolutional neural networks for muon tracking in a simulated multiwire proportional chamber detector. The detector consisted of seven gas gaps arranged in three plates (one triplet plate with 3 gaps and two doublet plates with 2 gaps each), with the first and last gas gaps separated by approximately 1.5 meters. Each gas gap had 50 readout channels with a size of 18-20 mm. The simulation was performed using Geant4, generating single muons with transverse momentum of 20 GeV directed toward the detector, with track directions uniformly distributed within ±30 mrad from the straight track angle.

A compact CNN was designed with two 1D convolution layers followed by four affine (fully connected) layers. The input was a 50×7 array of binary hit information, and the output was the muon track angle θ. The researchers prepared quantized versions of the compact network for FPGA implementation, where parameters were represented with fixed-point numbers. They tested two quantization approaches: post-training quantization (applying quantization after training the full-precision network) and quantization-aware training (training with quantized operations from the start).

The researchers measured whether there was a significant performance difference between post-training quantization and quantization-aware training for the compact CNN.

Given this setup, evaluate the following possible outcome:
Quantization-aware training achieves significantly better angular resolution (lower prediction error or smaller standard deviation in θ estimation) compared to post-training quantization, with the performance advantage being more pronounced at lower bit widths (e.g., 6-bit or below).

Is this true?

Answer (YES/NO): NO